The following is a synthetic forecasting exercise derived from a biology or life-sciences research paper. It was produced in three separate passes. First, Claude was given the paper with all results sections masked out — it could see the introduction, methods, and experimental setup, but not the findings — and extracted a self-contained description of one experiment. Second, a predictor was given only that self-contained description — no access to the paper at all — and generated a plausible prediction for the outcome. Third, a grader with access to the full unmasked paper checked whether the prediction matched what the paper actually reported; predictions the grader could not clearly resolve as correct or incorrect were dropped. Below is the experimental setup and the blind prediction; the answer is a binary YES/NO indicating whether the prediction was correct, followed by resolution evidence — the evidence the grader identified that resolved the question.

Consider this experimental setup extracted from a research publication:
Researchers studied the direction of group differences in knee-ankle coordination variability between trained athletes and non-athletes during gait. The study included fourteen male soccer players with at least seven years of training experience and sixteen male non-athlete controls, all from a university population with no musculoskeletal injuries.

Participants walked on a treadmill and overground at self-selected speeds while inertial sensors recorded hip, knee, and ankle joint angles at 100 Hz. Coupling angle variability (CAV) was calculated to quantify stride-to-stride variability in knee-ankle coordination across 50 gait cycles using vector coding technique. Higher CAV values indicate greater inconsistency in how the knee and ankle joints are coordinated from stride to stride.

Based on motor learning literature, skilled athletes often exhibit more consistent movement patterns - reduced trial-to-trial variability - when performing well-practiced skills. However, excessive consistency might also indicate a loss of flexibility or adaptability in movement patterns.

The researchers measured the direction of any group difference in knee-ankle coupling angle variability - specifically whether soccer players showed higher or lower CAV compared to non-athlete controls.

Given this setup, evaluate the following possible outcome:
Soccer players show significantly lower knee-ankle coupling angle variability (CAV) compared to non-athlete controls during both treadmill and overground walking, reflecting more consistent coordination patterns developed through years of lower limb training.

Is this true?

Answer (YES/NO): NO